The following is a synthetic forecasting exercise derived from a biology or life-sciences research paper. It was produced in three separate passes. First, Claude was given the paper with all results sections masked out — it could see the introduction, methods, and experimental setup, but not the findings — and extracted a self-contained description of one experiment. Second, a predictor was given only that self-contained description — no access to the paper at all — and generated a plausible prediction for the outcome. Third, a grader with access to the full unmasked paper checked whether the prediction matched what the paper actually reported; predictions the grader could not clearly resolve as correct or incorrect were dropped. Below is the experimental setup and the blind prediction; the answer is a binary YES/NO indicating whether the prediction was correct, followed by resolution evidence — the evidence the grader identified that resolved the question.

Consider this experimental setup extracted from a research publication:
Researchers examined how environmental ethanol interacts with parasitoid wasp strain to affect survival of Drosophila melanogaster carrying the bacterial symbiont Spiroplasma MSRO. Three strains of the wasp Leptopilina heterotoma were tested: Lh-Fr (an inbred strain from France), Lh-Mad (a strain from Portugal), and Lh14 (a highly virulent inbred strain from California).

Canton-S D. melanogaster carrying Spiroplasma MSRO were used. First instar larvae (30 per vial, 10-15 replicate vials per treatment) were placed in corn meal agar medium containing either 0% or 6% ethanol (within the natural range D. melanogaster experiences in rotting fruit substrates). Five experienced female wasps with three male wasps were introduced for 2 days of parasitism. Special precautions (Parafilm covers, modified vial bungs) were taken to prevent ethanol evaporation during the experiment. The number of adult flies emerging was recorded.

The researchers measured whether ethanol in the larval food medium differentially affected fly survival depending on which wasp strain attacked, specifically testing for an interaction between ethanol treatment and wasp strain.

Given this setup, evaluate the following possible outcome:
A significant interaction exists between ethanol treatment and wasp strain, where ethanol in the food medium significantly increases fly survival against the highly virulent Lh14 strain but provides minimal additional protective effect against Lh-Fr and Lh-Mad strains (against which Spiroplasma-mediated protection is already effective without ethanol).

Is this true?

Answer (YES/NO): NO